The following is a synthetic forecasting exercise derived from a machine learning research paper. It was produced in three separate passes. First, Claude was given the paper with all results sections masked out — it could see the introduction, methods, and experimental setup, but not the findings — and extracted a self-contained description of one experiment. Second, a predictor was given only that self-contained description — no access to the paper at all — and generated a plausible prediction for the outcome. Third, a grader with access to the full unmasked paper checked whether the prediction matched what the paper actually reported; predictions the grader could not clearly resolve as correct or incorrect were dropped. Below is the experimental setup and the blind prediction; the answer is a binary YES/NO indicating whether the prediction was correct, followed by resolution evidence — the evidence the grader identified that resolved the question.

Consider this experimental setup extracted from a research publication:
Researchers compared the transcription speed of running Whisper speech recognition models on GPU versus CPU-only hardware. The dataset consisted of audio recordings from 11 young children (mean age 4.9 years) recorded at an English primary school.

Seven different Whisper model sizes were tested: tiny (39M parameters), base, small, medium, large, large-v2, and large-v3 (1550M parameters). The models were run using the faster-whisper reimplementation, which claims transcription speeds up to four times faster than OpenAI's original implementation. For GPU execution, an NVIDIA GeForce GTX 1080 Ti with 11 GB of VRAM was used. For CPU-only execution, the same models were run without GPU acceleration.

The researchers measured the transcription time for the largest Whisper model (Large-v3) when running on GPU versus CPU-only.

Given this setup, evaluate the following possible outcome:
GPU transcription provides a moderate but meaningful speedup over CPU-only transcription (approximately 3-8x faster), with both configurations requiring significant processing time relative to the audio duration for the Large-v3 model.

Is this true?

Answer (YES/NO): NO